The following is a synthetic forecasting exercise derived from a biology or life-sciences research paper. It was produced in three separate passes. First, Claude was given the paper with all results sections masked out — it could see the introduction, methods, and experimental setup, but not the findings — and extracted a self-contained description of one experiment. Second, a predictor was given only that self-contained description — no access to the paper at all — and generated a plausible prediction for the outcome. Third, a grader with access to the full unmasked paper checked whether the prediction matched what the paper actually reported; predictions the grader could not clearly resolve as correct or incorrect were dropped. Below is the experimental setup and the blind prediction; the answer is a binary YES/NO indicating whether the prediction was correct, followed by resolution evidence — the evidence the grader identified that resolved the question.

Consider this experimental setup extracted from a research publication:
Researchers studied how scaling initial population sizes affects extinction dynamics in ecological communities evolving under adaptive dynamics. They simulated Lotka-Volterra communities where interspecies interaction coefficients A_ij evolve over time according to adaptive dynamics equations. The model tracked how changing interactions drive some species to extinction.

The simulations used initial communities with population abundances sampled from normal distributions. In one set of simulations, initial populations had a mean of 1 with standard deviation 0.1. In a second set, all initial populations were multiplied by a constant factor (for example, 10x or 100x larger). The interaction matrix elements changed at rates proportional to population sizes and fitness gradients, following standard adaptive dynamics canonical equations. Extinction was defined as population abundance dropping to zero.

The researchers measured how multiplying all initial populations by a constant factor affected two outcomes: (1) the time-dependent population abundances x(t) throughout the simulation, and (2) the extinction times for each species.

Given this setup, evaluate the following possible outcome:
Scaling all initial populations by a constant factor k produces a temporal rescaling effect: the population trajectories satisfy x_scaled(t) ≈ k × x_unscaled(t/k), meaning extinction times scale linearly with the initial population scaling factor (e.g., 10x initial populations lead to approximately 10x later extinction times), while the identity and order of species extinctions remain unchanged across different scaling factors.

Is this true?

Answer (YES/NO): NO